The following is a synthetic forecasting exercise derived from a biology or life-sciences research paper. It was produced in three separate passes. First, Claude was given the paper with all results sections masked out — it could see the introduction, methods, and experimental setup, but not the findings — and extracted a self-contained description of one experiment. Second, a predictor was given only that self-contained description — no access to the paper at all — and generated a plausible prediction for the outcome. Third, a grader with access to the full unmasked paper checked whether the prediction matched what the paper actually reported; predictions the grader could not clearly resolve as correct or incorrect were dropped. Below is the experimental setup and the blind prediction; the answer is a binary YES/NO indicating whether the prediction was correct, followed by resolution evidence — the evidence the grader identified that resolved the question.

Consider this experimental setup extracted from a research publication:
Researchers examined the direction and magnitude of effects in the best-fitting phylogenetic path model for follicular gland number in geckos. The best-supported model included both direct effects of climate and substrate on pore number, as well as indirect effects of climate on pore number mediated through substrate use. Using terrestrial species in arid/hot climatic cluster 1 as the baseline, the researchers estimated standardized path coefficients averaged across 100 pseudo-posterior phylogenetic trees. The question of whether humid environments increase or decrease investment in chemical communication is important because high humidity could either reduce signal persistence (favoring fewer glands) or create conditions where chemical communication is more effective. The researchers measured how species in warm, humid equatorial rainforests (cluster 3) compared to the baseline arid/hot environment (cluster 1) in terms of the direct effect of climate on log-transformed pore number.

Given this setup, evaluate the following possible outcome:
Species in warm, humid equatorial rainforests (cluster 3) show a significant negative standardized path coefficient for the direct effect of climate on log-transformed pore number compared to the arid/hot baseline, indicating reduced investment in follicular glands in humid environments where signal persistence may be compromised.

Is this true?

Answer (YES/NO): NO